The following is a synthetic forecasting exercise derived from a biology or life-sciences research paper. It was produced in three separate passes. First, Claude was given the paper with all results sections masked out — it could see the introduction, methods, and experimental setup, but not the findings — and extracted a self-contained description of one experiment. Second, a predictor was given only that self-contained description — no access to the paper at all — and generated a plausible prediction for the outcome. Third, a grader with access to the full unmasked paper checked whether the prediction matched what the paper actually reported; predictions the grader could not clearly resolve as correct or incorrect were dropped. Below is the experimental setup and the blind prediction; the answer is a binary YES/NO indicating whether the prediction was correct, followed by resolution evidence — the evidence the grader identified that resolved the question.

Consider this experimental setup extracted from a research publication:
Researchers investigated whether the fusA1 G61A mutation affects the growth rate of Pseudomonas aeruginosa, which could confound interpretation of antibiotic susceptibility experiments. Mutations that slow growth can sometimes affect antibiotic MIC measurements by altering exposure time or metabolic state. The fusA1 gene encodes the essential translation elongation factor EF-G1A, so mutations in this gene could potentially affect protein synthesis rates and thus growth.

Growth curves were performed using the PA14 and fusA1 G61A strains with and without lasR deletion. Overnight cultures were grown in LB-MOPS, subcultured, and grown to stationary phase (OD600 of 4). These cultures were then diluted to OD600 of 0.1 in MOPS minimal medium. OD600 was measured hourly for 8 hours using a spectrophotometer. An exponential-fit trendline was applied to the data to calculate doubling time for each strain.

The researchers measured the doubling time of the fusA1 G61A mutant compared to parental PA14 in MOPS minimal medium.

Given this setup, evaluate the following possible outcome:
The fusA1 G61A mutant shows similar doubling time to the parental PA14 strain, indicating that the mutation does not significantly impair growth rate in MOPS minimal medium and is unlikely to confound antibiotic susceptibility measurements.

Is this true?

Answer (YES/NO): YES